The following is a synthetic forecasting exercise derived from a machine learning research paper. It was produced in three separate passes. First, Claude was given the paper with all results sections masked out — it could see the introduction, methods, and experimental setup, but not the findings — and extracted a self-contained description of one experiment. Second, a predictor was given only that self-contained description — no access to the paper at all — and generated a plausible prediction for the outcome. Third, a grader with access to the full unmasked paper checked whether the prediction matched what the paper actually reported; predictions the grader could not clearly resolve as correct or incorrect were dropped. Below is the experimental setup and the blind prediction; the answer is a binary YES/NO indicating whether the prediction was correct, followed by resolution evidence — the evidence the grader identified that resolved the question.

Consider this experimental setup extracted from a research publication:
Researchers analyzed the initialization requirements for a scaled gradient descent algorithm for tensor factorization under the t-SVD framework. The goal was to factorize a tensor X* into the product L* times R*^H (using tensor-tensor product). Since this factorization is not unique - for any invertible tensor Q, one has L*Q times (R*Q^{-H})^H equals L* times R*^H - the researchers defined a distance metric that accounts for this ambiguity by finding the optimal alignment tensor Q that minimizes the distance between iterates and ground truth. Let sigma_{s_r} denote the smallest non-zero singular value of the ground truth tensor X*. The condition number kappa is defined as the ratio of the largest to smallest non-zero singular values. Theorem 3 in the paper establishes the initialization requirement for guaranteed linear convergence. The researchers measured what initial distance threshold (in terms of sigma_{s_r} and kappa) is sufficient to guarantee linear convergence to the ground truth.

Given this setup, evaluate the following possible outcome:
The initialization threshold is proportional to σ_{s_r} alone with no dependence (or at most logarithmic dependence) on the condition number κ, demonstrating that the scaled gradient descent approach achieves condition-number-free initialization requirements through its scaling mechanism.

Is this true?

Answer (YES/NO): YES